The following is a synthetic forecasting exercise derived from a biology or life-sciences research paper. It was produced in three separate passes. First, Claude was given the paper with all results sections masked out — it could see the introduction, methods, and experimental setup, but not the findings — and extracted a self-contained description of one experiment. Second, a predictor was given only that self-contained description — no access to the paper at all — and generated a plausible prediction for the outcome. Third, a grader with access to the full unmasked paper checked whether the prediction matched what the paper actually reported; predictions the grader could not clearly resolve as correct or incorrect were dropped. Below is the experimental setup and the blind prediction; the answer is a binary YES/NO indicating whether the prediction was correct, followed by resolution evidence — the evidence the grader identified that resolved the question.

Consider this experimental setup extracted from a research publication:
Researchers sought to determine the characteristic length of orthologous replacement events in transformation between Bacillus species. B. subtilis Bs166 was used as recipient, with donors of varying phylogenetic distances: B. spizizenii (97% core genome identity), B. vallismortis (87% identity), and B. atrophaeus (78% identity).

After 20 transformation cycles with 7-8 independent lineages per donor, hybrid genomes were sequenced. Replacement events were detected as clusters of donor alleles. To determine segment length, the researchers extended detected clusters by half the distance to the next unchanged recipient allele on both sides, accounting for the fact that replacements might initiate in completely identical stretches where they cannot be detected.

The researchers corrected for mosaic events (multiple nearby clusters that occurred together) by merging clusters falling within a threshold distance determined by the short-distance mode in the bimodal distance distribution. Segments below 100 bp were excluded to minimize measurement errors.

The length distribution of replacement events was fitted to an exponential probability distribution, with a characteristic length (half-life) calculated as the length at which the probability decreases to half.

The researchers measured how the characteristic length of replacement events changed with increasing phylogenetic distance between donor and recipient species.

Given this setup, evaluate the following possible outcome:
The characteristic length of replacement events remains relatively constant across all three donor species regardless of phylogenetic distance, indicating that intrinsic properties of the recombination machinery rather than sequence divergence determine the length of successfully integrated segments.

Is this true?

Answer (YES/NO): NO